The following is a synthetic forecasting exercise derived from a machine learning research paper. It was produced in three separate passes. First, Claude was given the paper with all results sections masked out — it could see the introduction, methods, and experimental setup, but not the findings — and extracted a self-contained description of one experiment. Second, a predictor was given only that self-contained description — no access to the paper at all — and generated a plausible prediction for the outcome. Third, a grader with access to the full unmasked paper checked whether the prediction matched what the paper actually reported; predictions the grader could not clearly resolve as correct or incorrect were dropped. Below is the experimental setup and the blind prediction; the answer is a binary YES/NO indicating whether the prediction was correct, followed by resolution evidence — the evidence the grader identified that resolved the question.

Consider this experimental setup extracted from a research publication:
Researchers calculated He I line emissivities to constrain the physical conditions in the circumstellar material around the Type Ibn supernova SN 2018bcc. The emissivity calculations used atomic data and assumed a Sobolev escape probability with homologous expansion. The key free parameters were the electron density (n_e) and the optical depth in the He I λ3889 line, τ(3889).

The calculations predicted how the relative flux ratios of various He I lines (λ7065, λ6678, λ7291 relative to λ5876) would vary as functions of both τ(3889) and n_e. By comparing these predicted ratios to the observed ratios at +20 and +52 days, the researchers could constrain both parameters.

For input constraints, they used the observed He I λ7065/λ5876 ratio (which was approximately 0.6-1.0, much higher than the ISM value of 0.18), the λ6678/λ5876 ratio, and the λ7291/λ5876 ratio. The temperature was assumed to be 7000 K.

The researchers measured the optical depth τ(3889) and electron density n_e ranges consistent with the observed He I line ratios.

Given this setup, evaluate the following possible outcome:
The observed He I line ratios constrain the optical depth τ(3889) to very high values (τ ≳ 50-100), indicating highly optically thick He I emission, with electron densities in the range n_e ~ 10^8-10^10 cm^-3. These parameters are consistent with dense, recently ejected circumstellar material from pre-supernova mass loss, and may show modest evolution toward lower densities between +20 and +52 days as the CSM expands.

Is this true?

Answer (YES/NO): NO